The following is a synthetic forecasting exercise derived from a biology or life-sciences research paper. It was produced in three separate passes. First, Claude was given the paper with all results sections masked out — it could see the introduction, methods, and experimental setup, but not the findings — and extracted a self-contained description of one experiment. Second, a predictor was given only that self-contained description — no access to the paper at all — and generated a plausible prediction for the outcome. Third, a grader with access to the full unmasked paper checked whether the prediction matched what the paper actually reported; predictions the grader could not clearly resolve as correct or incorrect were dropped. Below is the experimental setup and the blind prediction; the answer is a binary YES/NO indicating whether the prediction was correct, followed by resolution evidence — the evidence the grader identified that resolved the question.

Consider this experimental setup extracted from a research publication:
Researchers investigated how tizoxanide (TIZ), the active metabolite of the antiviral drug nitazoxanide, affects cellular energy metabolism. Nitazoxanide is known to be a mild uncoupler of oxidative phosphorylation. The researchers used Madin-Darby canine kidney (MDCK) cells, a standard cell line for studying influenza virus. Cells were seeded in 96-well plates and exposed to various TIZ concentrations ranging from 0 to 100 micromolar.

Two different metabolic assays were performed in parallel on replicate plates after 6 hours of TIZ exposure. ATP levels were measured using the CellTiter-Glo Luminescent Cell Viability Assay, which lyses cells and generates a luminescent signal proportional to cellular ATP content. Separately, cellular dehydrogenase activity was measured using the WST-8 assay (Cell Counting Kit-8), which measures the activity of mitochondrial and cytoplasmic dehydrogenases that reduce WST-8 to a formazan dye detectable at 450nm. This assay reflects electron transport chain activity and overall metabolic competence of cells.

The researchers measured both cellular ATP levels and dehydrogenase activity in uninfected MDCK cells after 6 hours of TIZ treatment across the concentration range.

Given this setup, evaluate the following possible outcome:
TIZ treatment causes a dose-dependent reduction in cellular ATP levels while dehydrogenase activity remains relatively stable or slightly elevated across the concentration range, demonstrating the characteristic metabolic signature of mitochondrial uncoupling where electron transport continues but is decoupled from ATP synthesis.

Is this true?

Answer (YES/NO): YES